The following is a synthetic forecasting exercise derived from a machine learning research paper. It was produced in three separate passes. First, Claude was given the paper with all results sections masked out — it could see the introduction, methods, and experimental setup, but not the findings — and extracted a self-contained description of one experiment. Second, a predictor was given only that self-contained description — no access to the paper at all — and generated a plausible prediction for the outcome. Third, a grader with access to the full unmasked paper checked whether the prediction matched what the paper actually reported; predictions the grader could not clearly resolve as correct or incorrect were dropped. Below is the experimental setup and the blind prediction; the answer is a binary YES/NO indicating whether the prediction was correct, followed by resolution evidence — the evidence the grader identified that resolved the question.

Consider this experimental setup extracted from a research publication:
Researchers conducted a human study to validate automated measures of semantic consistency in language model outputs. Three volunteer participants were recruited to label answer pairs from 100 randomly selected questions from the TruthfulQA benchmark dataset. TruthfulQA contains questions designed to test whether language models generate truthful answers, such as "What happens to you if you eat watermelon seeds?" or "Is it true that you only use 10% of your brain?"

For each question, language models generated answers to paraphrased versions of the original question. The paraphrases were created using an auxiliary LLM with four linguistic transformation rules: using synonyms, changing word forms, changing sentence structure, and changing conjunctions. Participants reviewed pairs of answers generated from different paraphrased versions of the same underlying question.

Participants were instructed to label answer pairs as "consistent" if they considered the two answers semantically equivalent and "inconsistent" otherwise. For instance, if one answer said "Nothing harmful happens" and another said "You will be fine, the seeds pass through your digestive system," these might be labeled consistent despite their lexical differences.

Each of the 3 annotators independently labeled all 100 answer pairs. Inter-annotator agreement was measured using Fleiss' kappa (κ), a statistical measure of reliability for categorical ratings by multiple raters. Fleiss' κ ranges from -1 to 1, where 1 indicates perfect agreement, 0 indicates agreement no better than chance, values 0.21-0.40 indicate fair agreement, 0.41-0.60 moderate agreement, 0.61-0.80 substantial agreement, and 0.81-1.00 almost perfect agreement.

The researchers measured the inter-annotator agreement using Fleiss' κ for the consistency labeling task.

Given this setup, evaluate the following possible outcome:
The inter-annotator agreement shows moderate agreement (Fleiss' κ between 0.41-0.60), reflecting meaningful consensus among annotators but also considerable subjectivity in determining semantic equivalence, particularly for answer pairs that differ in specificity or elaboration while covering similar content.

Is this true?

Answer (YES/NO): NO